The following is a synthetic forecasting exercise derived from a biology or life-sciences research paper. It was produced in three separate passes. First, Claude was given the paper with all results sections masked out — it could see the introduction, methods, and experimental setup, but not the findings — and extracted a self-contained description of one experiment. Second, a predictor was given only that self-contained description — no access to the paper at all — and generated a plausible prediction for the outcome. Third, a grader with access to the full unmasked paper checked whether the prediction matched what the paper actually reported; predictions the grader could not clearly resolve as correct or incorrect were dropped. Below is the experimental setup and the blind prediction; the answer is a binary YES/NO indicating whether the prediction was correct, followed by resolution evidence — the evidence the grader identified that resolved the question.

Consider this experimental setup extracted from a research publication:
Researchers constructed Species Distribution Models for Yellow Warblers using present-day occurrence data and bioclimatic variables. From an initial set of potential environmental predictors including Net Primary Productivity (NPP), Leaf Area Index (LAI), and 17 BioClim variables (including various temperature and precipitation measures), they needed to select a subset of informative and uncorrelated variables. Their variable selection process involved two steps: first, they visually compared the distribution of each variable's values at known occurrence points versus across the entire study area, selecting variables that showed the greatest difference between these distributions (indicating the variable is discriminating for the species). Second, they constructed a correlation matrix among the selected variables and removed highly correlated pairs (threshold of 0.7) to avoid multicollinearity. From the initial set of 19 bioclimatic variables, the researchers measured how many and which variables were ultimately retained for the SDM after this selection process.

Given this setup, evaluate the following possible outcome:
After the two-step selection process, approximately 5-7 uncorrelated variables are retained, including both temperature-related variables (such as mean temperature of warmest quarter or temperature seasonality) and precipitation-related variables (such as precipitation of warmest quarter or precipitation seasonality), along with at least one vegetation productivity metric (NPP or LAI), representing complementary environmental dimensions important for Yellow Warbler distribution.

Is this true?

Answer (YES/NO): NO